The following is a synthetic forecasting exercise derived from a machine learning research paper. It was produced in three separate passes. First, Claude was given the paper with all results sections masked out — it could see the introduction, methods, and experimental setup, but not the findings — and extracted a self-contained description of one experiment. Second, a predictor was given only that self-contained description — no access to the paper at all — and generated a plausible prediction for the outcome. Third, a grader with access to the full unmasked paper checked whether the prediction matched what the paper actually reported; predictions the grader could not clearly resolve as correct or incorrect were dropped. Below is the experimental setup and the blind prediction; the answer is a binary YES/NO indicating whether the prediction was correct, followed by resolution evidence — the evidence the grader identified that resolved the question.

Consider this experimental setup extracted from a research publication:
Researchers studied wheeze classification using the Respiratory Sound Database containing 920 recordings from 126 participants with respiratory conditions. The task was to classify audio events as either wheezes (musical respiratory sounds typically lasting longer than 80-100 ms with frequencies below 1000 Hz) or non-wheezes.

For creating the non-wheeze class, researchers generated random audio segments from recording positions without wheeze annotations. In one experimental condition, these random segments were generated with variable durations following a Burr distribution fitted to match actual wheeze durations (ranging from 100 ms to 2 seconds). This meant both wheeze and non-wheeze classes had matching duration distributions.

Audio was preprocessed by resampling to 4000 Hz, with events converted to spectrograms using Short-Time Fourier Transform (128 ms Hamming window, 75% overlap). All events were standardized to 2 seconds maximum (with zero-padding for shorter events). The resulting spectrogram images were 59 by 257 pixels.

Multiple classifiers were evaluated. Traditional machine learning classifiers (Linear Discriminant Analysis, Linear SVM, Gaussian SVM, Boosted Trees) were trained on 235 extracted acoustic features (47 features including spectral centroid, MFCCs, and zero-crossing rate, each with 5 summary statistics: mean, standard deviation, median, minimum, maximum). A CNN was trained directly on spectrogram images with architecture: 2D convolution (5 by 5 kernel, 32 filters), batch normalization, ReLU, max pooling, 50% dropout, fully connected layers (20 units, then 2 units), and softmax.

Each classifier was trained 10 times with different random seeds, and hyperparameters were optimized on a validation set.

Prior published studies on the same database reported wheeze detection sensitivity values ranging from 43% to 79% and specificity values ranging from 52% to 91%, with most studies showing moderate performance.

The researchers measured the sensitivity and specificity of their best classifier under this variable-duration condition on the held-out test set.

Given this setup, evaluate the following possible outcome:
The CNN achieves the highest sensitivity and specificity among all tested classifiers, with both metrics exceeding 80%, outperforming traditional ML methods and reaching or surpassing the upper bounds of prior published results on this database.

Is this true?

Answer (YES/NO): NO